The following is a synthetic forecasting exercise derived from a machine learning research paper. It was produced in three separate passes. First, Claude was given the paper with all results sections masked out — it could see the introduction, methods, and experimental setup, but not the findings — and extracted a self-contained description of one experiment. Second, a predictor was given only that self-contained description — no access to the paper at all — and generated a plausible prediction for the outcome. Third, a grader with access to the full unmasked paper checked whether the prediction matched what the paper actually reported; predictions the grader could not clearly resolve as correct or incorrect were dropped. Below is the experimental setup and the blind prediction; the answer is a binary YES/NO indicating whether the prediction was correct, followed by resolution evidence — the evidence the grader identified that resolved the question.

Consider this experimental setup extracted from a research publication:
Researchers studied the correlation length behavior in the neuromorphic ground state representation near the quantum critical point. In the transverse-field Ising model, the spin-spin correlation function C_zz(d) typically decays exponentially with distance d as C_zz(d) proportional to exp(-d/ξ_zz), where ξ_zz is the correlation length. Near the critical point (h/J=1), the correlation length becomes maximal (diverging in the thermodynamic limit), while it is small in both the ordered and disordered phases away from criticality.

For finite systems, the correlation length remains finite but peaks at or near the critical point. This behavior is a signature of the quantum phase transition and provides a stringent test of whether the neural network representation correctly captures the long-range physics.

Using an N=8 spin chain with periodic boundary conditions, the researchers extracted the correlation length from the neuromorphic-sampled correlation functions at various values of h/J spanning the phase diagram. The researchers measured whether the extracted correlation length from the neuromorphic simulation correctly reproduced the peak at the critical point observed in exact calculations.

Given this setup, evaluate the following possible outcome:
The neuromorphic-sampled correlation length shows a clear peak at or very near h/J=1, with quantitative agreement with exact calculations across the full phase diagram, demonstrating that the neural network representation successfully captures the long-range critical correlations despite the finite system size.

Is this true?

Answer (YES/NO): NO